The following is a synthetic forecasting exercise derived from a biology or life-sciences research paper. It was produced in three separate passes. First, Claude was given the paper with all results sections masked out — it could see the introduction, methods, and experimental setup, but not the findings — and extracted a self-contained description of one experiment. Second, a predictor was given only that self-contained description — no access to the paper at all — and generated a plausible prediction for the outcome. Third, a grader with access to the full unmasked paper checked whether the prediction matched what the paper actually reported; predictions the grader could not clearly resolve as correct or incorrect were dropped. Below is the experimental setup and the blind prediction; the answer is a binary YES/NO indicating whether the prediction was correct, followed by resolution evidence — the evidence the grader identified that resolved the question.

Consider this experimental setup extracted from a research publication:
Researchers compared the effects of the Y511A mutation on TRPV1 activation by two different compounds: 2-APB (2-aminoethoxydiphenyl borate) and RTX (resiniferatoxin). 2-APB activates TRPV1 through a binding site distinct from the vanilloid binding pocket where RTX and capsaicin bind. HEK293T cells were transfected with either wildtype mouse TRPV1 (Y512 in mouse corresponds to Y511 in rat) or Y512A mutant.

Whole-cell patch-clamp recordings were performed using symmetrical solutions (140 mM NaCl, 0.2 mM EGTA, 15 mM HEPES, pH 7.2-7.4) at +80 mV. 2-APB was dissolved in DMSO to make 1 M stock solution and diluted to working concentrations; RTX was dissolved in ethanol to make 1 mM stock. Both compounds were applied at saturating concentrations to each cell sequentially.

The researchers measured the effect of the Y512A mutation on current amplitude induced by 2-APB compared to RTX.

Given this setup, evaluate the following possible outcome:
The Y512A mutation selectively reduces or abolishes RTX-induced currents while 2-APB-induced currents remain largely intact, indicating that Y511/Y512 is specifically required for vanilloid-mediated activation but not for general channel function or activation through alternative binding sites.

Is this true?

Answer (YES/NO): NO